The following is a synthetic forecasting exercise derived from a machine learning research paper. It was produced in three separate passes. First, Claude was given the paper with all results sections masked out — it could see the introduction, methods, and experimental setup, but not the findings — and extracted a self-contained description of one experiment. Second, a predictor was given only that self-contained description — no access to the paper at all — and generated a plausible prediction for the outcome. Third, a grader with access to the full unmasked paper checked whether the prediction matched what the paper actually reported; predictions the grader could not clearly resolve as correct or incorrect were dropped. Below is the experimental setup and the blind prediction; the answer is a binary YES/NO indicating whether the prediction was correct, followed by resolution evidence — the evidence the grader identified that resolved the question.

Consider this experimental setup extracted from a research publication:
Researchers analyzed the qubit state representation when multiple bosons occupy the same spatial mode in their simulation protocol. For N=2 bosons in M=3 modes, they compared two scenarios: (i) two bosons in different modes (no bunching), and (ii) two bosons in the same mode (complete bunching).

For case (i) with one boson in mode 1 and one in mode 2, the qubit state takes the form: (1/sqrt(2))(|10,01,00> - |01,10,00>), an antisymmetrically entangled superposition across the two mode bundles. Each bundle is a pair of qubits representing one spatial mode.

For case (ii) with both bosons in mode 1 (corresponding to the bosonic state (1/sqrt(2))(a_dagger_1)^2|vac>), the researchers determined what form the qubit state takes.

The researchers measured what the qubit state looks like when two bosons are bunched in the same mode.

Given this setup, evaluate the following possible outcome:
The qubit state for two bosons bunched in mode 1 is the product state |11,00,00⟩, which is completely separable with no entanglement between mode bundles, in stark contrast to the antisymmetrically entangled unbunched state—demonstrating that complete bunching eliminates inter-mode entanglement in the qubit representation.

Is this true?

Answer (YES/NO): YES